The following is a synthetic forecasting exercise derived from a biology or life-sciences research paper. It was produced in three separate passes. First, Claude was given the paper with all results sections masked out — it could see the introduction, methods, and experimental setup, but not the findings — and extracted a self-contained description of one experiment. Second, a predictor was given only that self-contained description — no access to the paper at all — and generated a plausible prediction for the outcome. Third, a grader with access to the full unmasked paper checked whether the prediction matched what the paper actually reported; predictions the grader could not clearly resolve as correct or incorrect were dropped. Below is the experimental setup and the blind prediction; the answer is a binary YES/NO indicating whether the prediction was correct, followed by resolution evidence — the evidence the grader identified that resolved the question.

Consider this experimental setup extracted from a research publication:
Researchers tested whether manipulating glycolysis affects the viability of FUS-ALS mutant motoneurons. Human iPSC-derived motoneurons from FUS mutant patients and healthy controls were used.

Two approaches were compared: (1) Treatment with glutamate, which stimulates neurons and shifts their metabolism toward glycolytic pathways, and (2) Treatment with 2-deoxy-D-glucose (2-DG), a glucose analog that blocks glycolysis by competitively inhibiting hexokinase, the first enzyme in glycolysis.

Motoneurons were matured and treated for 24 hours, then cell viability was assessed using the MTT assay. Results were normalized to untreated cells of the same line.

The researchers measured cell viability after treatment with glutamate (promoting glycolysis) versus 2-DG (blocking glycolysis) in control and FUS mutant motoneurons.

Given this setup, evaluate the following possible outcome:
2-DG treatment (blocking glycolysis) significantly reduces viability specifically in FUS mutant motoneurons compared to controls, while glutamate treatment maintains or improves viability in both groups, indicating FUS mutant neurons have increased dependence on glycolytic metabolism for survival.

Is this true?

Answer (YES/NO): NO